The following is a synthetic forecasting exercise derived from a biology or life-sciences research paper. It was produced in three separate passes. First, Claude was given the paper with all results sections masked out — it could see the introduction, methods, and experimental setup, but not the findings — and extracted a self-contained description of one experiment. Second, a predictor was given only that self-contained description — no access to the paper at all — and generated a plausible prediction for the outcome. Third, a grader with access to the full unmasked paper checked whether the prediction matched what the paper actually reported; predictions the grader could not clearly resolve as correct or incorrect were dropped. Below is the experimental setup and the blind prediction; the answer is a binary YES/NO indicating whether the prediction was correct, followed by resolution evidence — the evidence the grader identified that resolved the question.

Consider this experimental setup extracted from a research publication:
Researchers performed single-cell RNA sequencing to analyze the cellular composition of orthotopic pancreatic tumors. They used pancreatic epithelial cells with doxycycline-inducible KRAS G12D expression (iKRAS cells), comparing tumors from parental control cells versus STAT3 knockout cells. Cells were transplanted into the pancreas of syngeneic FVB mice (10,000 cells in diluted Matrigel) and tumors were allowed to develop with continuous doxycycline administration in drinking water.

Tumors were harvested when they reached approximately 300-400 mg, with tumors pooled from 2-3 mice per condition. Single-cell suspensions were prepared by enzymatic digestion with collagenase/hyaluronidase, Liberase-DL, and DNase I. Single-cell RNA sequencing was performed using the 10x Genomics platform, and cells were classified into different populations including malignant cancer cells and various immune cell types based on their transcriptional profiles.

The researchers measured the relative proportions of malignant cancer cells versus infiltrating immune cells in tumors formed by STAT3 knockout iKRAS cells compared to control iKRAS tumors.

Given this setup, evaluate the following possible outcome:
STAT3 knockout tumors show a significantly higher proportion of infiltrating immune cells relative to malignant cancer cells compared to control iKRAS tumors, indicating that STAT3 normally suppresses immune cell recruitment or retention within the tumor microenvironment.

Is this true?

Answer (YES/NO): YES